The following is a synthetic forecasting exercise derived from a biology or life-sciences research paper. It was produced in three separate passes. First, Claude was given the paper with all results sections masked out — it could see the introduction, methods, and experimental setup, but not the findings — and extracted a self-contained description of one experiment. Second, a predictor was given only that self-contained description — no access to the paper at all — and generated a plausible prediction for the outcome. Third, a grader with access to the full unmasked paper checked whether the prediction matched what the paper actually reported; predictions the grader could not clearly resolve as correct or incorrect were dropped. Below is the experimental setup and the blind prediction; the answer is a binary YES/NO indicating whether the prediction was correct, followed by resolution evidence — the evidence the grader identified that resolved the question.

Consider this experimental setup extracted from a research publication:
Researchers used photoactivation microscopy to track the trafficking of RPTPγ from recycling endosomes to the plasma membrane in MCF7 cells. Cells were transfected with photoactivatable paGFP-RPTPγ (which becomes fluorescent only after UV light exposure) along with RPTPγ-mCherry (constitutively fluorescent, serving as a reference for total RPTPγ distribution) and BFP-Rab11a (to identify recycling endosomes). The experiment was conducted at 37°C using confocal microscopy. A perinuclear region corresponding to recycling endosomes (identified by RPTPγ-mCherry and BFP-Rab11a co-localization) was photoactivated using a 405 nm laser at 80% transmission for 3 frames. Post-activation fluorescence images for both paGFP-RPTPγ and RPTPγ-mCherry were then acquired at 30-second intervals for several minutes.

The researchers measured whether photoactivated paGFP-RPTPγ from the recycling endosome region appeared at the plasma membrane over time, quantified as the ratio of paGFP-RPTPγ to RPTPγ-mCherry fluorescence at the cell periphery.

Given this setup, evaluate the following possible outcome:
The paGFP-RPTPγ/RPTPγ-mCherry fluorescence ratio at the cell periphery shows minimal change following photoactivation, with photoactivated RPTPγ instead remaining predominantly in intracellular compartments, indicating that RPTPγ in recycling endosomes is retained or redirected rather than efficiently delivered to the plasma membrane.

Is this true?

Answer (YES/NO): NO